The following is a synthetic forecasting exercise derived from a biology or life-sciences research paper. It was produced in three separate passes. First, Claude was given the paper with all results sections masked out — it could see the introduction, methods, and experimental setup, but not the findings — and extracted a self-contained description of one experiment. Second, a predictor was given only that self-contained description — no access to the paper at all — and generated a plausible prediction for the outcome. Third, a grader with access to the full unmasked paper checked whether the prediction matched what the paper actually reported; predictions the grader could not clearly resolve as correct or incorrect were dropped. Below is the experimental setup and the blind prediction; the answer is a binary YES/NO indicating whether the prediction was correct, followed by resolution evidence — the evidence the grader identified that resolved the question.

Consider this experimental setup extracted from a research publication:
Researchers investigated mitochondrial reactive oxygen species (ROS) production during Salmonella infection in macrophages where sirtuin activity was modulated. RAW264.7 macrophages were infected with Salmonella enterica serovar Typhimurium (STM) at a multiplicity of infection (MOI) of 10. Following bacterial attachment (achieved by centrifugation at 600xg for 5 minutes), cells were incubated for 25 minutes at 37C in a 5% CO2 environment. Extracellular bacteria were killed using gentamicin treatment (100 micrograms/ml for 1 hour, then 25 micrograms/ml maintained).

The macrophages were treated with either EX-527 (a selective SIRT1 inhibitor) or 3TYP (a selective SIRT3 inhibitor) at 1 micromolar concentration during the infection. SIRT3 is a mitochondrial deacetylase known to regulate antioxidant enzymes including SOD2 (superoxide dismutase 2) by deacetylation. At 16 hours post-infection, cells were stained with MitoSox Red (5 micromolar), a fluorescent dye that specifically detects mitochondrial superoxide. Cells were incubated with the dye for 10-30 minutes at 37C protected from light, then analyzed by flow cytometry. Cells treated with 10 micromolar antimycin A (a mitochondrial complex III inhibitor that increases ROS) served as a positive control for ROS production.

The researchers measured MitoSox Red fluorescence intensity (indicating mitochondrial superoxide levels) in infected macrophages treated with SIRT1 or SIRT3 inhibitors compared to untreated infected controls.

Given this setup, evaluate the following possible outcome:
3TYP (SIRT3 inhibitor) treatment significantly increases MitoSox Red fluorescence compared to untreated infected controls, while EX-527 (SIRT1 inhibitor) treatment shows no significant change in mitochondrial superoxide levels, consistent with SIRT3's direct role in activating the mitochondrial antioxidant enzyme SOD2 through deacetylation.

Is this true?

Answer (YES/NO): YES